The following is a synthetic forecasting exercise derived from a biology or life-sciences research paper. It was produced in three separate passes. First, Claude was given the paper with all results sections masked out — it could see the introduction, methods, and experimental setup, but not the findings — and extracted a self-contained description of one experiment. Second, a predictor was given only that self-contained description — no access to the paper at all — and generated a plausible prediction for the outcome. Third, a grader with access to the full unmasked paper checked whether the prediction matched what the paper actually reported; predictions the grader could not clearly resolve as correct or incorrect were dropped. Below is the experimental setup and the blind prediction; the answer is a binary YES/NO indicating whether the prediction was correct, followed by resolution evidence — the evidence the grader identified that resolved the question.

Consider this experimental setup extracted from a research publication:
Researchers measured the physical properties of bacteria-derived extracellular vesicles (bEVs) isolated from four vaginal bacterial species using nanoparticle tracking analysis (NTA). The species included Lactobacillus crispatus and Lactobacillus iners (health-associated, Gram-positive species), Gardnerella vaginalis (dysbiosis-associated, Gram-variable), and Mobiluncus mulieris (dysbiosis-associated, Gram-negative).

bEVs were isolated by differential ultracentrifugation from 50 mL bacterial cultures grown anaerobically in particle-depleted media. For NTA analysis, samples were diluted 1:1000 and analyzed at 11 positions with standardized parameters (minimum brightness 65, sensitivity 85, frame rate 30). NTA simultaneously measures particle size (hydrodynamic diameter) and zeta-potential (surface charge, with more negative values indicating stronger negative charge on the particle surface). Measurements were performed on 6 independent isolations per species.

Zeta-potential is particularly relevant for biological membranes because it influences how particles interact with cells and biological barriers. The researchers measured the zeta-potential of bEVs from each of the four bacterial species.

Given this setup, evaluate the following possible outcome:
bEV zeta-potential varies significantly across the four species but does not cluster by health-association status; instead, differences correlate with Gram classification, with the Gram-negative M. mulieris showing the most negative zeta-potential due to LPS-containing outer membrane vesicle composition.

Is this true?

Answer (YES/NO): NO